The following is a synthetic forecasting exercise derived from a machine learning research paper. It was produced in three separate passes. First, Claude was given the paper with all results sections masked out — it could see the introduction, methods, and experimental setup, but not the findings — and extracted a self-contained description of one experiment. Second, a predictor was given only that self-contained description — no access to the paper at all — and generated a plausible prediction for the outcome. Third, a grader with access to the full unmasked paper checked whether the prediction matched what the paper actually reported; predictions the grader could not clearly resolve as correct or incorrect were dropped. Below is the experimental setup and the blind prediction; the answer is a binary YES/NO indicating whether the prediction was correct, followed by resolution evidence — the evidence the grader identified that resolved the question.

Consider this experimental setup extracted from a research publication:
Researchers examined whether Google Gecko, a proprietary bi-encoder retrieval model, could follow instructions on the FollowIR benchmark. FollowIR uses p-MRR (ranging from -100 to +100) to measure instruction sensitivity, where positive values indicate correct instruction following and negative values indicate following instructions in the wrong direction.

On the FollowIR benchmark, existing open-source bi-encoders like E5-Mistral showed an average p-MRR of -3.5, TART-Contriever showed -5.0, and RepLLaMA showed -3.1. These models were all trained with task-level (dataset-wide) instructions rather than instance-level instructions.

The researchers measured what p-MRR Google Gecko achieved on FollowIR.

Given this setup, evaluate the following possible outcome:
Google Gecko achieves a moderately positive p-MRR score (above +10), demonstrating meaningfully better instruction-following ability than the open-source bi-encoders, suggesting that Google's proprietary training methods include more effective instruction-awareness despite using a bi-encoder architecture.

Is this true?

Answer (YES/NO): NO